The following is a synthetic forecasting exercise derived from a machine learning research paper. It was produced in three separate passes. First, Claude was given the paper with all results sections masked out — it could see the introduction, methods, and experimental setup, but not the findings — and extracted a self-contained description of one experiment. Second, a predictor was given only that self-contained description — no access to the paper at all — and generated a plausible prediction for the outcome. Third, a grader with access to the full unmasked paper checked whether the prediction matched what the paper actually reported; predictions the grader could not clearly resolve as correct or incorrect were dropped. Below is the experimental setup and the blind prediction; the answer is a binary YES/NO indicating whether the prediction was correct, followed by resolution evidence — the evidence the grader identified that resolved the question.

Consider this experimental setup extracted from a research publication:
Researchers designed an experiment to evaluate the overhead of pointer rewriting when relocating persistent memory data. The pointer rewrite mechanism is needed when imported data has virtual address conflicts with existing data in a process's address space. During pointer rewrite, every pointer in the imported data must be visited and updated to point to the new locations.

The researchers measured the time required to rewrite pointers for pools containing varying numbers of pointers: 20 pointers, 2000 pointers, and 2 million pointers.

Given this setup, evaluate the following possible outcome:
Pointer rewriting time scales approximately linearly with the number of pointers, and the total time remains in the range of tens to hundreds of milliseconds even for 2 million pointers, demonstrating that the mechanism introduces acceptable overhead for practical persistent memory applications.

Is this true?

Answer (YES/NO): YES